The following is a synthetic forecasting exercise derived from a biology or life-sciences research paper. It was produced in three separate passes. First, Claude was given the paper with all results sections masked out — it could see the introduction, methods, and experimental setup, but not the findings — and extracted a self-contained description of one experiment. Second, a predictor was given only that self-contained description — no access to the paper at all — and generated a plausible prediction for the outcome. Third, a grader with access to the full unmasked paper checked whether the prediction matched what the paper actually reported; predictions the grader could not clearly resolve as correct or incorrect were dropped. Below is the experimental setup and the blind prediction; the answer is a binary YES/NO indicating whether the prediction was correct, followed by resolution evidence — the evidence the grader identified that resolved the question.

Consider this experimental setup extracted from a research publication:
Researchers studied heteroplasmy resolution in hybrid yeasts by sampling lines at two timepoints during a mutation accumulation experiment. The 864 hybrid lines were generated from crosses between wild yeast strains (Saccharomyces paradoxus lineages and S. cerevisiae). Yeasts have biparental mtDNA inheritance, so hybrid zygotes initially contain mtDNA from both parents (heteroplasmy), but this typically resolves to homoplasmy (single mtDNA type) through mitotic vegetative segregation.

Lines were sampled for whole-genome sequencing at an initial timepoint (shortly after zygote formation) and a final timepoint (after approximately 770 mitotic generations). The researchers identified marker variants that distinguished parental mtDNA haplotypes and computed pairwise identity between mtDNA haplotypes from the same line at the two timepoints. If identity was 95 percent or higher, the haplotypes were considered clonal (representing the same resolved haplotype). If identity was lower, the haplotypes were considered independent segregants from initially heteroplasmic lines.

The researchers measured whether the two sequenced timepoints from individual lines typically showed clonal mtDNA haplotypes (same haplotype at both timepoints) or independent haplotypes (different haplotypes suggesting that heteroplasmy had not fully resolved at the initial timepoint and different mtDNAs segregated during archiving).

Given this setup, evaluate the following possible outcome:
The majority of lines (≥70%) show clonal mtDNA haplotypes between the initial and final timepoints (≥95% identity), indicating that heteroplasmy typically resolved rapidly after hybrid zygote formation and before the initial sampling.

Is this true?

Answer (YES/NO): YES